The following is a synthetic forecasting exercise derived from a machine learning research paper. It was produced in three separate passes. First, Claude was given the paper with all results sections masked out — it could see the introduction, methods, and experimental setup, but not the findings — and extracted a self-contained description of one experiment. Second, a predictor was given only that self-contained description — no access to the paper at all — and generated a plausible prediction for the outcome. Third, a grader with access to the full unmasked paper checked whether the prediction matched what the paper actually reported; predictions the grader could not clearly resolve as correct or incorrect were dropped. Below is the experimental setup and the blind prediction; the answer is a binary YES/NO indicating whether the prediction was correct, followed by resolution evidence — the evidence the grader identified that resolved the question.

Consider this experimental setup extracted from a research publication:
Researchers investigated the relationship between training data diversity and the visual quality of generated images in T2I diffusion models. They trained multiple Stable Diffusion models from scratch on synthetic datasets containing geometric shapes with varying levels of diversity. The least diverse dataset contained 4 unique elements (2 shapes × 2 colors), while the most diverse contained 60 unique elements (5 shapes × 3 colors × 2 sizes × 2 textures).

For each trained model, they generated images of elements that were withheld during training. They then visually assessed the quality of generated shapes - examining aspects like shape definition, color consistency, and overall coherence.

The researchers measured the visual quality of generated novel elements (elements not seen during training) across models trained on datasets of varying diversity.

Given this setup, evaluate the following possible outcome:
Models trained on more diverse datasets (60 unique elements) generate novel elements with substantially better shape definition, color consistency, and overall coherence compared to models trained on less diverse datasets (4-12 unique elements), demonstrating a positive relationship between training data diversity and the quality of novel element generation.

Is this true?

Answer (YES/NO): YES